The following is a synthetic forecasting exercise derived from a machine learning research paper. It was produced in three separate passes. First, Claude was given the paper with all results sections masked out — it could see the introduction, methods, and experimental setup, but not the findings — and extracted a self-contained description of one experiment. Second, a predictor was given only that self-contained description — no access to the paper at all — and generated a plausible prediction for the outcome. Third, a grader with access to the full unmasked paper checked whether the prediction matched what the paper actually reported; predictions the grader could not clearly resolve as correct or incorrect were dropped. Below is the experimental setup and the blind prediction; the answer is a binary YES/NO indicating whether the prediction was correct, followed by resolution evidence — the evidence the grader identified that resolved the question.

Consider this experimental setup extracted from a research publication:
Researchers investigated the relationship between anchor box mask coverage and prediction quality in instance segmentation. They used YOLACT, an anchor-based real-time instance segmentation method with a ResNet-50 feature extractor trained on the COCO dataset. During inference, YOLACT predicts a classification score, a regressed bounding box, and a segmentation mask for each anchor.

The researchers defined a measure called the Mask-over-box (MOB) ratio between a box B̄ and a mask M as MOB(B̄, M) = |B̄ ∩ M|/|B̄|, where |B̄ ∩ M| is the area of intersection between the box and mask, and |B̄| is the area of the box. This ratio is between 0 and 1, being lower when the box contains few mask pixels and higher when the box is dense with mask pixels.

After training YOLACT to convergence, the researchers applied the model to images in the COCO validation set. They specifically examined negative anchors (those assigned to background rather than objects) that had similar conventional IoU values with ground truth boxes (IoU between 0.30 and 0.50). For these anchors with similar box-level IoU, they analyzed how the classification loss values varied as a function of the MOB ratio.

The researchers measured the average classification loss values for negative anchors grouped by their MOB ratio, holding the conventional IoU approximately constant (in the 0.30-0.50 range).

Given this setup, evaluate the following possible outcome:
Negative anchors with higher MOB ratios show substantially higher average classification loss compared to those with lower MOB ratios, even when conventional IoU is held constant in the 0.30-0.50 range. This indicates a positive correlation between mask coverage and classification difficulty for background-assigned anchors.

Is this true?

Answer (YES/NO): YES